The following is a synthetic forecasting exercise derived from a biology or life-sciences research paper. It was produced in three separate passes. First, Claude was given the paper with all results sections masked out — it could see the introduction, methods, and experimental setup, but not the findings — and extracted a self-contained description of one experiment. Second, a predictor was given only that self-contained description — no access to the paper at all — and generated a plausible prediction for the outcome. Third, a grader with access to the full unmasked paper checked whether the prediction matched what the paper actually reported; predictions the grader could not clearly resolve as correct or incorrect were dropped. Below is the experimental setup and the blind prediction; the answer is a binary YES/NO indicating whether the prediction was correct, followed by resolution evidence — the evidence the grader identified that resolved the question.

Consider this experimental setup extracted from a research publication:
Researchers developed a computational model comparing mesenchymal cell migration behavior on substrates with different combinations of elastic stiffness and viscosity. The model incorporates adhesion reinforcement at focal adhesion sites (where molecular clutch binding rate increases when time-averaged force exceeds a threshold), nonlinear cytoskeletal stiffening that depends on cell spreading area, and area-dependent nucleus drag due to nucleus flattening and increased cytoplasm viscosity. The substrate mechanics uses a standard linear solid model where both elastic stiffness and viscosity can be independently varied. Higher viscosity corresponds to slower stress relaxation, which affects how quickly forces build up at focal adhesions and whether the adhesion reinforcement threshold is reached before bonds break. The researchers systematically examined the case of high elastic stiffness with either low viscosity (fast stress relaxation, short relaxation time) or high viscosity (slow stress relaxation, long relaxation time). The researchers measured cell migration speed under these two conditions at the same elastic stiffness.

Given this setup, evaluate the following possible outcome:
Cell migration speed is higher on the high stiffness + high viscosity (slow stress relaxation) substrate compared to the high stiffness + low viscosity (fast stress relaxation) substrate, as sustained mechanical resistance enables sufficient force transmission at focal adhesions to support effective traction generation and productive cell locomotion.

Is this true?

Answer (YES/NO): YES